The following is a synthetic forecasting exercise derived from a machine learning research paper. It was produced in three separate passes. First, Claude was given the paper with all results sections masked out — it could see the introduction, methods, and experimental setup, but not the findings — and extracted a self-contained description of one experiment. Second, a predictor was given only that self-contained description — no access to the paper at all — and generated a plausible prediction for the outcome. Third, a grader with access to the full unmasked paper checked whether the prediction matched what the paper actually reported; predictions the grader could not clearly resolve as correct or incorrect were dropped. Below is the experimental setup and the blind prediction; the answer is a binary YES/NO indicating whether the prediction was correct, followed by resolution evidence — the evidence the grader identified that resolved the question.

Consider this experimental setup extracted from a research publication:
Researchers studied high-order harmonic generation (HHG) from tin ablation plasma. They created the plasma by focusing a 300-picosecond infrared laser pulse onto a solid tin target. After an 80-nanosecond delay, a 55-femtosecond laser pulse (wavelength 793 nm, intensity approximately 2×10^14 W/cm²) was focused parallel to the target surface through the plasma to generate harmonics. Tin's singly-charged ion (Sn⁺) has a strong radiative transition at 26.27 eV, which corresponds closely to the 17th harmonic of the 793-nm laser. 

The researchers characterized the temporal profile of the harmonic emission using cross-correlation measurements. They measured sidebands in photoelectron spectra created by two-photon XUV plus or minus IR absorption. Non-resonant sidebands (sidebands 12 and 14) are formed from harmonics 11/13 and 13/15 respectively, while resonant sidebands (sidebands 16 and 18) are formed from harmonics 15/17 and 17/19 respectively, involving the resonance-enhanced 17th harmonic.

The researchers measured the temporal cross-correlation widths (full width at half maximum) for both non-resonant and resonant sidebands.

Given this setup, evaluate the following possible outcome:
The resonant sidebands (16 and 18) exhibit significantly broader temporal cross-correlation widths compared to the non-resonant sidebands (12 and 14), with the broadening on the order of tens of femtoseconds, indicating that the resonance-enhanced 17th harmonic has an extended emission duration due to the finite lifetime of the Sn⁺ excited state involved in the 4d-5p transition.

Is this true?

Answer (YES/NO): NO